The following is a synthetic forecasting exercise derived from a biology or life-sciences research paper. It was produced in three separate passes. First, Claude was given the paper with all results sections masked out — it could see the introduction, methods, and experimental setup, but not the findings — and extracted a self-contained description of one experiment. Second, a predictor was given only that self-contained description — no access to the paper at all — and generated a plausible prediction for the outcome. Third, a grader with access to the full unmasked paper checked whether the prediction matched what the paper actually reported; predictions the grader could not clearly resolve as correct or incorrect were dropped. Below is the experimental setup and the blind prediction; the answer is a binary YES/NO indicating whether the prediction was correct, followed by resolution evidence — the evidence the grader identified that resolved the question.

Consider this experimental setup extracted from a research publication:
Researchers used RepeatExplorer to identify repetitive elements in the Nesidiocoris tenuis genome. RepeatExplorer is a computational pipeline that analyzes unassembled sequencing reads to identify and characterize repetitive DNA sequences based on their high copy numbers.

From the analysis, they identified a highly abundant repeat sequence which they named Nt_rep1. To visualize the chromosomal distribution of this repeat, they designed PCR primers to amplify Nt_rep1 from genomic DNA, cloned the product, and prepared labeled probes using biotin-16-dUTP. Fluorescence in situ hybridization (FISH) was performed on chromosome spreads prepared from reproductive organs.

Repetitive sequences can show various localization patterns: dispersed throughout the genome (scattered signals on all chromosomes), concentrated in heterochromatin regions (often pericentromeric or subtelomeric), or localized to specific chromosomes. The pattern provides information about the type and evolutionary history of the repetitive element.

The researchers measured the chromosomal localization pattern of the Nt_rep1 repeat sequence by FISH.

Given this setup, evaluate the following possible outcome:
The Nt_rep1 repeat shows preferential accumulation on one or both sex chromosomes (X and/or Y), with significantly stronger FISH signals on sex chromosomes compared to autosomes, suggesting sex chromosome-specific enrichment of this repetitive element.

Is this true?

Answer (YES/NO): NO